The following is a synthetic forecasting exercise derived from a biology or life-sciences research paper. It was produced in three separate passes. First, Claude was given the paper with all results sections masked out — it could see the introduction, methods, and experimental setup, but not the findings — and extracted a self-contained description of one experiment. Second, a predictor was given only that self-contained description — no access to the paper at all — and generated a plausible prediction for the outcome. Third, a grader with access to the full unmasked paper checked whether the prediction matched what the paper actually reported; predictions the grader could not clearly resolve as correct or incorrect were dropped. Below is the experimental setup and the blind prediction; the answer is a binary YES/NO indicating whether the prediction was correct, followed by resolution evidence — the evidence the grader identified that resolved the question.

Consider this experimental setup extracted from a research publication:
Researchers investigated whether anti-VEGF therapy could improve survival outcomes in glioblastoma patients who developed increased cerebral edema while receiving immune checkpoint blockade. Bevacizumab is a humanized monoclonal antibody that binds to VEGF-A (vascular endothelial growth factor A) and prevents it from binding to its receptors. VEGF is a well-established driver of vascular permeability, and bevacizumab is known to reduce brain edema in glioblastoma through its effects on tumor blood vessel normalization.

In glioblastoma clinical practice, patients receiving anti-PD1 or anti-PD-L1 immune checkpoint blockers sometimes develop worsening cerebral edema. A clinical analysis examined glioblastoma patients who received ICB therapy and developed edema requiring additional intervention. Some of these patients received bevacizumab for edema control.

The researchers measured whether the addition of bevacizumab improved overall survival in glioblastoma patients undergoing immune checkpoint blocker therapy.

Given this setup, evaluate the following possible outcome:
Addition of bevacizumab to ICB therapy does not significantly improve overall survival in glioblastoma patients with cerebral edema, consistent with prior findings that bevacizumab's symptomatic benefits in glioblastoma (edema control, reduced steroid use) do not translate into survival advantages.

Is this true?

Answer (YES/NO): YES